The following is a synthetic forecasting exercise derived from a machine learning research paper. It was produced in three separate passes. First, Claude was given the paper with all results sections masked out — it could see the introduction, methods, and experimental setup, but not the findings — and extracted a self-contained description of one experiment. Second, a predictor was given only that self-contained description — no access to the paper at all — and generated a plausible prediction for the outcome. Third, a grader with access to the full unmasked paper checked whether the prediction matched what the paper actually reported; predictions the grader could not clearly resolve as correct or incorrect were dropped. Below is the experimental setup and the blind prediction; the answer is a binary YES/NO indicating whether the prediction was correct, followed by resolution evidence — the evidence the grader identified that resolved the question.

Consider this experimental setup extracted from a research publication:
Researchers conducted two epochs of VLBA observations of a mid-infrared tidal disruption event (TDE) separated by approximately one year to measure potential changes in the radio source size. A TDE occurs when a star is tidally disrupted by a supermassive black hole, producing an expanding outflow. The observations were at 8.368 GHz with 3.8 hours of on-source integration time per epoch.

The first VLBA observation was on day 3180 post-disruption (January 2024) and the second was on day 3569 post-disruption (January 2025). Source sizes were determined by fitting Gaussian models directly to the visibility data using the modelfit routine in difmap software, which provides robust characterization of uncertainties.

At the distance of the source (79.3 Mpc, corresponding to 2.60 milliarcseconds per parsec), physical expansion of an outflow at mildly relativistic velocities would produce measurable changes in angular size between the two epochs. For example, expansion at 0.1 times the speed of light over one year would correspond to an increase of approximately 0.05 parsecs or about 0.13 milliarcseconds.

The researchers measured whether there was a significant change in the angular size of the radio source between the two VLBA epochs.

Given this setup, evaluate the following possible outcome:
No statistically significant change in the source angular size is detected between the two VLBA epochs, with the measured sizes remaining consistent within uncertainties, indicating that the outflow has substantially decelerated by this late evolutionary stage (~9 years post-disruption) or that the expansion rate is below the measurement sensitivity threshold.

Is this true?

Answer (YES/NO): NO